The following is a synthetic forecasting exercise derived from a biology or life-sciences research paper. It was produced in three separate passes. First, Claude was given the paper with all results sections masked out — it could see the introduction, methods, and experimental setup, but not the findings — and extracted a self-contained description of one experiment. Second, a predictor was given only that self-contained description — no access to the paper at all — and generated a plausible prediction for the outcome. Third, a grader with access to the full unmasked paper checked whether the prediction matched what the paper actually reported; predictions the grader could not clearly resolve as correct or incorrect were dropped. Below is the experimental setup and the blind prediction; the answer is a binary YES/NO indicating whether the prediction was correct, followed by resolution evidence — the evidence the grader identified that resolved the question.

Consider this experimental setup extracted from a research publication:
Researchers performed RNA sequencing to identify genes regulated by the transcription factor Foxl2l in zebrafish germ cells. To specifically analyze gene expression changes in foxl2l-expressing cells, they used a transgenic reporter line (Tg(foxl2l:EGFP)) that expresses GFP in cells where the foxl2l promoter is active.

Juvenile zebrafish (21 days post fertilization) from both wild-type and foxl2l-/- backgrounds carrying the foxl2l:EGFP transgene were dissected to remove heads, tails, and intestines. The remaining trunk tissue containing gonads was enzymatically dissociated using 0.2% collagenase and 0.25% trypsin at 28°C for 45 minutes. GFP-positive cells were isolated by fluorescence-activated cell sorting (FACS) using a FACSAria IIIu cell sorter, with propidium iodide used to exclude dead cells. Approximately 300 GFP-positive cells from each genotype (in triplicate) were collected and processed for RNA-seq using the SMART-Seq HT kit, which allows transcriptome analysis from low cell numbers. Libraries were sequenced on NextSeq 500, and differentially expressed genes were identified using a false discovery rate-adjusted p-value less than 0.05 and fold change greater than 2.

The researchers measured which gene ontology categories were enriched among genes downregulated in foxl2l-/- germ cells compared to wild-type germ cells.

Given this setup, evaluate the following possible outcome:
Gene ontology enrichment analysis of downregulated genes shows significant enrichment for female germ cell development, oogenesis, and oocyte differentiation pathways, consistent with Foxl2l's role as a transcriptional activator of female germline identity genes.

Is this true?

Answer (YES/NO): NO